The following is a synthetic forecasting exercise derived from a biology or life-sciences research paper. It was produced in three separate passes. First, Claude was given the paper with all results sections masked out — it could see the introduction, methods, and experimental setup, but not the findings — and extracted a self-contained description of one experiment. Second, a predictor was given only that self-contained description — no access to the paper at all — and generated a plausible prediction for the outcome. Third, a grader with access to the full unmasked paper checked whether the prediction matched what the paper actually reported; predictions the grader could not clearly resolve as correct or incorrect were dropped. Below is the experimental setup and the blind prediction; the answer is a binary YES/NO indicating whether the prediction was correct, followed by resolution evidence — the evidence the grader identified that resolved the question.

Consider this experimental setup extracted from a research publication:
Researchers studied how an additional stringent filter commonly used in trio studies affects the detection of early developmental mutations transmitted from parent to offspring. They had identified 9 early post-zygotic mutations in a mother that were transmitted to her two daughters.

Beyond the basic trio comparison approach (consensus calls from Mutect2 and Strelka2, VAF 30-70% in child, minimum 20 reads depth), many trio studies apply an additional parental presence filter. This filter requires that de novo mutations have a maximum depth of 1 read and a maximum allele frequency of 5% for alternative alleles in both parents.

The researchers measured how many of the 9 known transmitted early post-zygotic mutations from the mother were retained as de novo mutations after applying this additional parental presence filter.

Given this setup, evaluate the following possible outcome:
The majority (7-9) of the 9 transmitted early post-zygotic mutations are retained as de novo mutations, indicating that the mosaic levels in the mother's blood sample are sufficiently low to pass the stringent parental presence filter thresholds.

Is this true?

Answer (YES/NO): NO